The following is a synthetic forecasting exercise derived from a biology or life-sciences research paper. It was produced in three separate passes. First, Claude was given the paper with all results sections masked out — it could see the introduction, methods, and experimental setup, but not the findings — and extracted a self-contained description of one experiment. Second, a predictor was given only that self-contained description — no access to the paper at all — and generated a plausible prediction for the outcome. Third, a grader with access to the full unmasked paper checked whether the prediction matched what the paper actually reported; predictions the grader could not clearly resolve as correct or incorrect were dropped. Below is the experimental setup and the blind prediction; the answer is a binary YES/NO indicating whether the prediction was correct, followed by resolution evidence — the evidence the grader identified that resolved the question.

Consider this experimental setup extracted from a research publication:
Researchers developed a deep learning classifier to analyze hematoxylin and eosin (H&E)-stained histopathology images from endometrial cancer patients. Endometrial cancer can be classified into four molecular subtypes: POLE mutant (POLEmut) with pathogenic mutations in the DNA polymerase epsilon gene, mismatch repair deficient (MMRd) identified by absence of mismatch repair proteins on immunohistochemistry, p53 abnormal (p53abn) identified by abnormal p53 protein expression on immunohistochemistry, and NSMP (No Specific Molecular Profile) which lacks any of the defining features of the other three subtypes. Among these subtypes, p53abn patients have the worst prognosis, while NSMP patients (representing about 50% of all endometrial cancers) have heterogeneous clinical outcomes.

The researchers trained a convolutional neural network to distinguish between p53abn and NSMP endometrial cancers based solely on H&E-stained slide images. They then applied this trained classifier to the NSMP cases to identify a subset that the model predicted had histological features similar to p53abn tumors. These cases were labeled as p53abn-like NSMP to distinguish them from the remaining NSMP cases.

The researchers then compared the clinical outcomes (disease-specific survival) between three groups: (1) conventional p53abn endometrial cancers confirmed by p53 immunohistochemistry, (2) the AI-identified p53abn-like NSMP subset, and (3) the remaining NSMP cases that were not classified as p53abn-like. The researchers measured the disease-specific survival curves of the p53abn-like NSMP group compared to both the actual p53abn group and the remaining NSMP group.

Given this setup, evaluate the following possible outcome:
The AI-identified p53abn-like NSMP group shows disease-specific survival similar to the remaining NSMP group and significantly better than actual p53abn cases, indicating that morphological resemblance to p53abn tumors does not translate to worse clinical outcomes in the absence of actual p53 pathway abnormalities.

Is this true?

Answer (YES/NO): NO